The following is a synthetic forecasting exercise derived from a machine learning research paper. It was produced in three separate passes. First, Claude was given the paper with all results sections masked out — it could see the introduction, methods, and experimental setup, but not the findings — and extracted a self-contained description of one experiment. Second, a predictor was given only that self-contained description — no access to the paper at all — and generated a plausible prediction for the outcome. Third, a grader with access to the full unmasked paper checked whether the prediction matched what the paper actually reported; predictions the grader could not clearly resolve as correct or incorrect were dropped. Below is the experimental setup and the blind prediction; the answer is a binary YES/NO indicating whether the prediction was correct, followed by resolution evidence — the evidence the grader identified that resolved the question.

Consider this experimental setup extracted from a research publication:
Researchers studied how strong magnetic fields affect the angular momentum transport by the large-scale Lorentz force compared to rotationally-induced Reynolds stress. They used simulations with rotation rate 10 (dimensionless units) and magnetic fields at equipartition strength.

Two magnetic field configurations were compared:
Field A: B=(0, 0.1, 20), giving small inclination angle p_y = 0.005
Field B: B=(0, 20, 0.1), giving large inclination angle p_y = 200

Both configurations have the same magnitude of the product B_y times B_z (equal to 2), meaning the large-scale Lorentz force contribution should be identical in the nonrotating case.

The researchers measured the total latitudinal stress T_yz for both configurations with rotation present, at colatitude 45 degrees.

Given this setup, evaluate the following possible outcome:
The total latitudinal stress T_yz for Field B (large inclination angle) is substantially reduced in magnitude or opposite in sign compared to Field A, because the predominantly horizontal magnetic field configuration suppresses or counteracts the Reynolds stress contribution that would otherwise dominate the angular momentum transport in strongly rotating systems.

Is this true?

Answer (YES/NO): NO